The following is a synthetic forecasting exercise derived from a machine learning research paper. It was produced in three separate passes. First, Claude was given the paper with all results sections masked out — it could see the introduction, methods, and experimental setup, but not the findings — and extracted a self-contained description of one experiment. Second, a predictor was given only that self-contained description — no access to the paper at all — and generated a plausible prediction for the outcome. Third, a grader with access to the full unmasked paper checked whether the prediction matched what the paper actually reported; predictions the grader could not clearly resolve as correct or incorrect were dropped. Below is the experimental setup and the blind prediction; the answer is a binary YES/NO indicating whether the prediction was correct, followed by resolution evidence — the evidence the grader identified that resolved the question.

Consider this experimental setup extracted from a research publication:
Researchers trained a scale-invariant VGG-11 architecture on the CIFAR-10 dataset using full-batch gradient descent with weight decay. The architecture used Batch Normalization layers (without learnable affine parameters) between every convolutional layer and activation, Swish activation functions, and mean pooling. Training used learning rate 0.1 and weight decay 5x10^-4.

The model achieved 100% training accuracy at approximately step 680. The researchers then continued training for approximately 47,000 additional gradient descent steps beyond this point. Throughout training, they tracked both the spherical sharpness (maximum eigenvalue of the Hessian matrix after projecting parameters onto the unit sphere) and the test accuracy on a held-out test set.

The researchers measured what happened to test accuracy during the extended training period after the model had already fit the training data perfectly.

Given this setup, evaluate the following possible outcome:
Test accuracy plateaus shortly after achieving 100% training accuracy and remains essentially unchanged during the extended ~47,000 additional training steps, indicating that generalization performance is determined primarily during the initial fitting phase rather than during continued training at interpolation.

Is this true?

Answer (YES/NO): NO